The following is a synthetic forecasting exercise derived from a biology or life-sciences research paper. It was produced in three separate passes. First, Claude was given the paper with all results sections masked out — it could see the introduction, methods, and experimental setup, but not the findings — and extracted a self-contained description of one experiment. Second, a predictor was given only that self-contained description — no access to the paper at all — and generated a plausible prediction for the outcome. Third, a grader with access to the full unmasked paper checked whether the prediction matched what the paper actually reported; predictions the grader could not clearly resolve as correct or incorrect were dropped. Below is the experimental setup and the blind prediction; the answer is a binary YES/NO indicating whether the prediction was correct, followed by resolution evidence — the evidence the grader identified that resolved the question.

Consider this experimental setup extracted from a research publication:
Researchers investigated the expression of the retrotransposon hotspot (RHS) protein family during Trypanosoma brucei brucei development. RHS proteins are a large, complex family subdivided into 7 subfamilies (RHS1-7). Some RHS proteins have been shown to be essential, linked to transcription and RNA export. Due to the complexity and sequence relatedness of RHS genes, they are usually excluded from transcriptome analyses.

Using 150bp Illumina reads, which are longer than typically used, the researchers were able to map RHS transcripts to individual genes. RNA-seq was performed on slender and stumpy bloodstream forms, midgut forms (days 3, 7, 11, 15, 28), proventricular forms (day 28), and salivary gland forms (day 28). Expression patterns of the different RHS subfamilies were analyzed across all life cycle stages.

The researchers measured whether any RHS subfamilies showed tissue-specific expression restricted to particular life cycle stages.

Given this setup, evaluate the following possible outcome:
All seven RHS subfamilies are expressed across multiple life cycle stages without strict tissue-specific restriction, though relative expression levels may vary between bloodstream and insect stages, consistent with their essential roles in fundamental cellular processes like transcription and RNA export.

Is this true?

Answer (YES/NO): NO